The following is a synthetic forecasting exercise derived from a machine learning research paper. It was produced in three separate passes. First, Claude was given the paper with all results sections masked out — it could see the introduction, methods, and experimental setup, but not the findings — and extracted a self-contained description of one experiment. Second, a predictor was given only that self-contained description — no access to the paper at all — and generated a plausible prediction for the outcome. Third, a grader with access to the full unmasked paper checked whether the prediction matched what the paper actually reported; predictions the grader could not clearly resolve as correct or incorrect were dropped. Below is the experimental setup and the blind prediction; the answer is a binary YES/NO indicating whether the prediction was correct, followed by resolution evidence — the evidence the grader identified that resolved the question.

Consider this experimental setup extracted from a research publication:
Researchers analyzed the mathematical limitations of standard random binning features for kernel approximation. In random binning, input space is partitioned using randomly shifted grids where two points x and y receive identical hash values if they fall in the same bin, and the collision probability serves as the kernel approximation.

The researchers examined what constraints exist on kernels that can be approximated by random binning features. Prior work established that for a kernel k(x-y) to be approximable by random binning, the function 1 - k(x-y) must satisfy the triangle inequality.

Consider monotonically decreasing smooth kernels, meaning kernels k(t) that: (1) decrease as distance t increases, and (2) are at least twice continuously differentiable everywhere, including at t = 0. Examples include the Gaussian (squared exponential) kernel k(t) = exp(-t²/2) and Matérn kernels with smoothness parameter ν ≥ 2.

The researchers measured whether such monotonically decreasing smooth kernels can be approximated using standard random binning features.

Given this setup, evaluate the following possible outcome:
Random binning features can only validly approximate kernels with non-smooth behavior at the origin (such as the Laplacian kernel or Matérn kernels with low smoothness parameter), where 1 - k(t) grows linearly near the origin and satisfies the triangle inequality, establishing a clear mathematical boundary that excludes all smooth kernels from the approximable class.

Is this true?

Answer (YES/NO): YES